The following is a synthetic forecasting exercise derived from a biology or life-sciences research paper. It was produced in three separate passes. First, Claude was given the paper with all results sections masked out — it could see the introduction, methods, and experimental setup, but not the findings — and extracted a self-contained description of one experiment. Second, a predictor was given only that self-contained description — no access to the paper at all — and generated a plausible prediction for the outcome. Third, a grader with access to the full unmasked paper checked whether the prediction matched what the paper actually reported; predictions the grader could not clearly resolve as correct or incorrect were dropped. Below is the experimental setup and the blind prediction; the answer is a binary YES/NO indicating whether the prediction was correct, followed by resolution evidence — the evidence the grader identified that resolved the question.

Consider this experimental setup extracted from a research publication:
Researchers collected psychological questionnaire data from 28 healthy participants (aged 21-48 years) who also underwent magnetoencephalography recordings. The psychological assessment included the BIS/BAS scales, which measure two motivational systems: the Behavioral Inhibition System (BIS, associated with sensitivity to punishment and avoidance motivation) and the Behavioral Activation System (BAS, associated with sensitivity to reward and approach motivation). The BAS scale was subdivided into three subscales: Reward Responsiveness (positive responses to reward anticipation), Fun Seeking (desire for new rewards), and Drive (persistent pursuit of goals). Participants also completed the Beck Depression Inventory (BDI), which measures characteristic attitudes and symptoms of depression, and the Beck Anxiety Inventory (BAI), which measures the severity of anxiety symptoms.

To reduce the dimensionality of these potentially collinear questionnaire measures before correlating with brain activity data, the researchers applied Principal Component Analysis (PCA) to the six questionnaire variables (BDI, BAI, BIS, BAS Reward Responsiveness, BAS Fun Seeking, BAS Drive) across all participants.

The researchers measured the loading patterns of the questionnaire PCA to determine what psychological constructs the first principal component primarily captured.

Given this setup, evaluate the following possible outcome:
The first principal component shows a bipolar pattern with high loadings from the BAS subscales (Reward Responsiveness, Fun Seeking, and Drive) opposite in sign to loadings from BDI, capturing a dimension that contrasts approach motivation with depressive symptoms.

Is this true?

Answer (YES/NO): NO